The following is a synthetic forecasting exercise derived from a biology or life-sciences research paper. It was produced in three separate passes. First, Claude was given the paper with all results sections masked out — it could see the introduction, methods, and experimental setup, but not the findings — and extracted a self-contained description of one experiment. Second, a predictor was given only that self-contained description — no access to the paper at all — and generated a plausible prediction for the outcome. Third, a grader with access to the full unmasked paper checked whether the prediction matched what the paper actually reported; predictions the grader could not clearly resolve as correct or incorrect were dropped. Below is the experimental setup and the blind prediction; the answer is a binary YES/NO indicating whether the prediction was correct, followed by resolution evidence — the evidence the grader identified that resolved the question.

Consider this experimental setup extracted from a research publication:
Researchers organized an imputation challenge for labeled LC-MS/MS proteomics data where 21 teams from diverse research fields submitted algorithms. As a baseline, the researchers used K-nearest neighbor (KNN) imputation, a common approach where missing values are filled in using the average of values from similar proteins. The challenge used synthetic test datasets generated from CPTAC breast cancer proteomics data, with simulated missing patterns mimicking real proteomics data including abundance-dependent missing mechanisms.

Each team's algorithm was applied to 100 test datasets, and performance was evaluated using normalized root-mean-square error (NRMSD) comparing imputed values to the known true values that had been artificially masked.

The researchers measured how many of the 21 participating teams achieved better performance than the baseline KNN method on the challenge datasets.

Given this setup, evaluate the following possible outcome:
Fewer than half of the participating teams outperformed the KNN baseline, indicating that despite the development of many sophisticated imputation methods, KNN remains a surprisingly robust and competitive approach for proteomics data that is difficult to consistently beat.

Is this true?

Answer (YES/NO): YES